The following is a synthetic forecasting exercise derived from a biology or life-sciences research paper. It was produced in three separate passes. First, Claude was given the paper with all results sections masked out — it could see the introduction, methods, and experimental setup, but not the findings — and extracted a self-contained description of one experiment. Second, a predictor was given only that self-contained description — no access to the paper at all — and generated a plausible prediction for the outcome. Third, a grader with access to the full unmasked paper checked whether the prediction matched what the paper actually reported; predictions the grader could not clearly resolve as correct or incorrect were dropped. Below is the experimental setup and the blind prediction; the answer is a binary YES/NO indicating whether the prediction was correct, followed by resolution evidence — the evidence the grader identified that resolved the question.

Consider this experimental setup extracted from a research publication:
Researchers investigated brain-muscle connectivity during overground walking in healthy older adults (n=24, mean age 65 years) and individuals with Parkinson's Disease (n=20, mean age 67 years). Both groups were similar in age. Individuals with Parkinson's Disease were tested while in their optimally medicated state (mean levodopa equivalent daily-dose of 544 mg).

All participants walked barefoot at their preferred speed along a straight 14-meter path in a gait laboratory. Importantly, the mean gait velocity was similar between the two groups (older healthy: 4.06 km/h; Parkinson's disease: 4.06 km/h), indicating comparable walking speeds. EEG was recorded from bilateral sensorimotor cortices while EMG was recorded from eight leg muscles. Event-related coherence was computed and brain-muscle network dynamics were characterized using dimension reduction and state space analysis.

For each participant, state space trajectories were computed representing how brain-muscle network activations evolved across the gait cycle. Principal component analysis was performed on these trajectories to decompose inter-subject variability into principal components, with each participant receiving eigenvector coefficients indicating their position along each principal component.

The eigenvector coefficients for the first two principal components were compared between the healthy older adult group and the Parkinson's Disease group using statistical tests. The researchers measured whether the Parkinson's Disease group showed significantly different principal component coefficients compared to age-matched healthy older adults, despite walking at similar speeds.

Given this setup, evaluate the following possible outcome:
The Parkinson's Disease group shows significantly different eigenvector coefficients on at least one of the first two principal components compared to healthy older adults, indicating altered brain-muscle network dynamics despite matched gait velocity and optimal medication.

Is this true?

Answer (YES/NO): NO